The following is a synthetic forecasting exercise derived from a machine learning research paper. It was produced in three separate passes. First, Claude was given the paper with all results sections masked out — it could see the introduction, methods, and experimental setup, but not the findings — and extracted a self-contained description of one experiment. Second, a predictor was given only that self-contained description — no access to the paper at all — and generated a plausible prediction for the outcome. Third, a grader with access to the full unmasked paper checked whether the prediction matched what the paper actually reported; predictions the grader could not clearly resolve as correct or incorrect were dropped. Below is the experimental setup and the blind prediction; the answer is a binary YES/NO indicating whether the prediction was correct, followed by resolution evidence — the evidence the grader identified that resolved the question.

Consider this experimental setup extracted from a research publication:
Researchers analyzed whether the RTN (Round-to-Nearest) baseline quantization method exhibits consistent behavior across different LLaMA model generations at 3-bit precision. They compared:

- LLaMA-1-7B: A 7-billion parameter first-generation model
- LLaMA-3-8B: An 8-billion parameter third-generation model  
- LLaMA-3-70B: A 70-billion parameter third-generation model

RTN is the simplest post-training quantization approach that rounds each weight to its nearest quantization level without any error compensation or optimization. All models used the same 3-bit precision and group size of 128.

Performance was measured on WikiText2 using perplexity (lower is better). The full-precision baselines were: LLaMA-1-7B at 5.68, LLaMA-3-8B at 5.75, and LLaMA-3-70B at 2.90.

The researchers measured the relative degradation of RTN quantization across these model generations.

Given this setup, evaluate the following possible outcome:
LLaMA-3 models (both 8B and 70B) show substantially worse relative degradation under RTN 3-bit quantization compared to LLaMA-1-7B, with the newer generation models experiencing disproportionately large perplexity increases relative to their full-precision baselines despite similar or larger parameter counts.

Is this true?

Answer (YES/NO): YES